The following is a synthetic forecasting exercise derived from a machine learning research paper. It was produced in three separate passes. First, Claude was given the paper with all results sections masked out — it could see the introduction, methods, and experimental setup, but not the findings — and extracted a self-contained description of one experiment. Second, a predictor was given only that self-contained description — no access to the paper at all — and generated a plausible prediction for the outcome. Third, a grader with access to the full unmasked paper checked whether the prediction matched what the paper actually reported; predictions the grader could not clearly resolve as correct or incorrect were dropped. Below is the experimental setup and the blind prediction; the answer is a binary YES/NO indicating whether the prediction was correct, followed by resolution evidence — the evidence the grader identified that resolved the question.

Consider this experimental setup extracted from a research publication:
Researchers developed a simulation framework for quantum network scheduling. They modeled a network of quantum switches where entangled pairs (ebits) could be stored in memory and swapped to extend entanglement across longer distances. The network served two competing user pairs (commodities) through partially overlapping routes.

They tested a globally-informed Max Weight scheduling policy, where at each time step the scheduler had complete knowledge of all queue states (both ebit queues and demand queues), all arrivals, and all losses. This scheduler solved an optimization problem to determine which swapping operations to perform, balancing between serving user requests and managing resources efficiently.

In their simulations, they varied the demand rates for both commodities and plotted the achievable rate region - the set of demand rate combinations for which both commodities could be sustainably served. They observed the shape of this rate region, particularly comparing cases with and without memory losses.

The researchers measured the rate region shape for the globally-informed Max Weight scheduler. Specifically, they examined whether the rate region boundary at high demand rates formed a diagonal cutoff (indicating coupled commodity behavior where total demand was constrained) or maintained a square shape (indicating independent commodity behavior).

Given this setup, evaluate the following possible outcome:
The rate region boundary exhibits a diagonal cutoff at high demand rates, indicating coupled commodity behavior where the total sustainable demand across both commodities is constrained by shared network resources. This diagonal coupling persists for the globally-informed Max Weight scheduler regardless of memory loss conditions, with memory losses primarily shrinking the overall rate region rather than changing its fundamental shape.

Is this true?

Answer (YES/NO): YES